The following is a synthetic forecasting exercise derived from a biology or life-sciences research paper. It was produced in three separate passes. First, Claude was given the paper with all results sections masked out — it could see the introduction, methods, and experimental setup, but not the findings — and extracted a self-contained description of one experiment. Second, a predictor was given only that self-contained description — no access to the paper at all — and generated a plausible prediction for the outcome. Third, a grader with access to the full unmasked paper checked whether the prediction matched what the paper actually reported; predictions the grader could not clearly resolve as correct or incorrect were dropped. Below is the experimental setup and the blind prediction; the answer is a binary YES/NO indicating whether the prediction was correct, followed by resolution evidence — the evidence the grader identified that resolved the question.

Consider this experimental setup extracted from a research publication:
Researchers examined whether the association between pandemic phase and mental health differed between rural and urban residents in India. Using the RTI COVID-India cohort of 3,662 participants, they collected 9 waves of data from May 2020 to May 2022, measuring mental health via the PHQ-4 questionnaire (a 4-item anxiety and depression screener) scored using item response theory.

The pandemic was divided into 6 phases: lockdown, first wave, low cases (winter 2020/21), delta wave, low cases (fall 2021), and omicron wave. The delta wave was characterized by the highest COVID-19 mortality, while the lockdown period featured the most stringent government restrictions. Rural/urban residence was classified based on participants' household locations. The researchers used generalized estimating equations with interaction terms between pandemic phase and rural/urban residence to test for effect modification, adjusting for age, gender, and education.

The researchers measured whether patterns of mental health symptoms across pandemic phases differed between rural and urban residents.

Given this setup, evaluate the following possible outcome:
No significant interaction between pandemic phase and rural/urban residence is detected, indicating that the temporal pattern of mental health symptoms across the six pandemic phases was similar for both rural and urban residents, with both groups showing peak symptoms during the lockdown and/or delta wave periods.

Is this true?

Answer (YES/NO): NO